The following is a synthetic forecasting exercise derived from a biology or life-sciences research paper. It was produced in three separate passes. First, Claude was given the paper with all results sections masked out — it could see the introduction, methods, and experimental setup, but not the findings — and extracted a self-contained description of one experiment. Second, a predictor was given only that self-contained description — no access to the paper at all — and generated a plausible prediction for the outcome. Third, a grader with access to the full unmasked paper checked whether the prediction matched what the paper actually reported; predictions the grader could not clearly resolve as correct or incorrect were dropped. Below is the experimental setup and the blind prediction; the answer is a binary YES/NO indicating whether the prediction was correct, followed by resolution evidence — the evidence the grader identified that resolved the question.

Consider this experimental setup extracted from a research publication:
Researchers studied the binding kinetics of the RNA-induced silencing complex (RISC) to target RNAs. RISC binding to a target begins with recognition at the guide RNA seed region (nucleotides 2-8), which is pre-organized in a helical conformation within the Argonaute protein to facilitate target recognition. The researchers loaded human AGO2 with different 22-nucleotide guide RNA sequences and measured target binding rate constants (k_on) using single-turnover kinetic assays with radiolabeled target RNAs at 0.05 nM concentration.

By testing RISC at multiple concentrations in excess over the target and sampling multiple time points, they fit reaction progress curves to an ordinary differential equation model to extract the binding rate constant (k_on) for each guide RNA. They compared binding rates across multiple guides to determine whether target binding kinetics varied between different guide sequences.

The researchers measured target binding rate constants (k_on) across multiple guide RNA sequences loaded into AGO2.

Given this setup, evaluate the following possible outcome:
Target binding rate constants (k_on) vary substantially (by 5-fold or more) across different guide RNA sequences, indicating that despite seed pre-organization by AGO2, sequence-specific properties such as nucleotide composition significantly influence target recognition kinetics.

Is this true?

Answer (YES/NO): NO